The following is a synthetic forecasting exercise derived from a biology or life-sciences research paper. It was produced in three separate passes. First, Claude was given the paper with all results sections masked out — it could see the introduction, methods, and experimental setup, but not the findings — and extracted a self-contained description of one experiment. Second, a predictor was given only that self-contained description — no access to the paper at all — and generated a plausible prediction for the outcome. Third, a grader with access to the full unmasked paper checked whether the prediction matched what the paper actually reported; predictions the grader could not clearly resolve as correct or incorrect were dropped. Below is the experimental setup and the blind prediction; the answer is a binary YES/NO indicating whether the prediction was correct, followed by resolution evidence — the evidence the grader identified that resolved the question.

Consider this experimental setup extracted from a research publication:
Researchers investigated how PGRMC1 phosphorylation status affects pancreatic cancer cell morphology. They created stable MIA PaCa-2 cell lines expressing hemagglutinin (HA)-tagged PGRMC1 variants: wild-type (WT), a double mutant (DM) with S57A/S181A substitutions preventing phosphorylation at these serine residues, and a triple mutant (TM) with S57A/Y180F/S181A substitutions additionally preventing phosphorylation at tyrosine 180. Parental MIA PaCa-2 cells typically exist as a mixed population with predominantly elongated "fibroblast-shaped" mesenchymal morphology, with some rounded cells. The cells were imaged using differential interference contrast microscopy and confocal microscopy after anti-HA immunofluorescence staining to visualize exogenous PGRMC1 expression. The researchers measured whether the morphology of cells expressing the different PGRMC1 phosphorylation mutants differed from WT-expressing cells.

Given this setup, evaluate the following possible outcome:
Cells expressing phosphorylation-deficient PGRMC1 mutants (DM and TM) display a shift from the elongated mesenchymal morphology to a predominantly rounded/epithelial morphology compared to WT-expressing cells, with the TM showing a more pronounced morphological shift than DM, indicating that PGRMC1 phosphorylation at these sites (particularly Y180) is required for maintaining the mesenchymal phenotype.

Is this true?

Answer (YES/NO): NO